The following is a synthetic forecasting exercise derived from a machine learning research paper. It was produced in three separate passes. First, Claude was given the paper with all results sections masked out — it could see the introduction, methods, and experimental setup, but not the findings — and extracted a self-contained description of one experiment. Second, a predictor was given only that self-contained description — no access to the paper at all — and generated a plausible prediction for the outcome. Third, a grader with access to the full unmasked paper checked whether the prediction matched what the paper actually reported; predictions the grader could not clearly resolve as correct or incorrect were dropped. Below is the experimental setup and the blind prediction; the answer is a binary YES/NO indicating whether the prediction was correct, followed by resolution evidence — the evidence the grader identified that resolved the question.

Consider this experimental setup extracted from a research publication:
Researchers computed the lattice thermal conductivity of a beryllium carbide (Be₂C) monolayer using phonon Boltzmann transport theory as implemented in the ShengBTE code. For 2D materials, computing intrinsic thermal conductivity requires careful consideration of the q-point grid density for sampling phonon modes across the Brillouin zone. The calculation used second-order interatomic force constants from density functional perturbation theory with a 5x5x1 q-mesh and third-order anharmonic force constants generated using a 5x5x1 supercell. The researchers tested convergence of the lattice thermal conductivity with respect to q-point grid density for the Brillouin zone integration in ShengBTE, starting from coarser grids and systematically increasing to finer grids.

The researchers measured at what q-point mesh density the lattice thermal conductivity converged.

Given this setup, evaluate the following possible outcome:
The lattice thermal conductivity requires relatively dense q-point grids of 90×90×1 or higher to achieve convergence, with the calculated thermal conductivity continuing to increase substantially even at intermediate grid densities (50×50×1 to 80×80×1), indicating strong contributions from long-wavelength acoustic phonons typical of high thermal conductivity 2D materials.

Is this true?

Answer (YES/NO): NO